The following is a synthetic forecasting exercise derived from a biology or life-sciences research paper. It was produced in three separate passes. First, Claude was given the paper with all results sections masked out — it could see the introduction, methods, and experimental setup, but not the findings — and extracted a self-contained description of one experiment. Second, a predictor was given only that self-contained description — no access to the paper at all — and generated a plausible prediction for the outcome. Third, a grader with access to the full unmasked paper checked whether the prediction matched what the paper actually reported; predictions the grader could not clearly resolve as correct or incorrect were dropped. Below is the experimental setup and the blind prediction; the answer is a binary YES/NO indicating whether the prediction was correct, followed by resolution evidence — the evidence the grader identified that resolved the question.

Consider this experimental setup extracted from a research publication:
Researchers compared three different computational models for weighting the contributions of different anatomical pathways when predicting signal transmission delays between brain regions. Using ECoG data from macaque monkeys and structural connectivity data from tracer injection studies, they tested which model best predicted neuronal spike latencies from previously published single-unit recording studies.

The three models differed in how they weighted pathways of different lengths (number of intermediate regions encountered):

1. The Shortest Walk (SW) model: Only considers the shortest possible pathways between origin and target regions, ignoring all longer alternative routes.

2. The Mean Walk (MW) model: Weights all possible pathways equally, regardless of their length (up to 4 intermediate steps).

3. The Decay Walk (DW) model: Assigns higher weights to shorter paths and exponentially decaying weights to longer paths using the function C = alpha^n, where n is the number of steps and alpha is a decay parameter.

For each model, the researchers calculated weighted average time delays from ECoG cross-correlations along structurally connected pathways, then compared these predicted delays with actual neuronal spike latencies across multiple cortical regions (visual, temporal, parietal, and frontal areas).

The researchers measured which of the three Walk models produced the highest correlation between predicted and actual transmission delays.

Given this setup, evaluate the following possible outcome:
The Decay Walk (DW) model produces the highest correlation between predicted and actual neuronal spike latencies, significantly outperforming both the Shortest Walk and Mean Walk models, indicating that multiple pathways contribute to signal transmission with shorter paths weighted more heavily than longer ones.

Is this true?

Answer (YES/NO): NO